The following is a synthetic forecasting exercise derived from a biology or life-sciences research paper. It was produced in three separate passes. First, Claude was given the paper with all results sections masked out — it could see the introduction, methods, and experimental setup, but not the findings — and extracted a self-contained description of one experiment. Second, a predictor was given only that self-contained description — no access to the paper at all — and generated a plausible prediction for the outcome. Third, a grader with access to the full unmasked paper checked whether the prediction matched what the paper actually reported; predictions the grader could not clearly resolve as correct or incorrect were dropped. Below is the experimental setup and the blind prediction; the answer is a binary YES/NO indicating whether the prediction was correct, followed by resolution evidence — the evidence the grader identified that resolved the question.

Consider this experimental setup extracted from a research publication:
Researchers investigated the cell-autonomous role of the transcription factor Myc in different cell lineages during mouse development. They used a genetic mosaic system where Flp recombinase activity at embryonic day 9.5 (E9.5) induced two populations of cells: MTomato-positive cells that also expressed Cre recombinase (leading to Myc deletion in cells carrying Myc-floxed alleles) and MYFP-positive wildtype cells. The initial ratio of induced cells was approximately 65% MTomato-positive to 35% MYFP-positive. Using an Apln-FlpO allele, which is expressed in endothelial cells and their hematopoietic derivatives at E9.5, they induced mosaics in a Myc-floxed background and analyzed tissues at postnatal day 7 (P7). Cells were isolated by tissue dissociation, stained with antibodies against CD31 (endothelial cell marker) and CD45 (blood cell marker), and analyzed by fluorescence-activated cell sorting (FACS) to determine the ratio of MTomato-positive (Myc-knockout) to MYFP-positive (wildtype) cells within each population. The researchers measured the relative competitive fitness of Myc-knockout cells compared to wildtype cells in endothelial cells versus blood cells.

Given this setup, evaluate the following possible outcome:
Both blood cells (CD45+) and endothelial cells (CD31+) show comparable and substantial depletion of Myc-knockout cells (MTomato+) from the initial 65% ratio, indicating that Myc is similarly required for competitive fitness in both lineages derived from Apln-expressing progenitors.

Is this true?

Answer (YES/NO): NO